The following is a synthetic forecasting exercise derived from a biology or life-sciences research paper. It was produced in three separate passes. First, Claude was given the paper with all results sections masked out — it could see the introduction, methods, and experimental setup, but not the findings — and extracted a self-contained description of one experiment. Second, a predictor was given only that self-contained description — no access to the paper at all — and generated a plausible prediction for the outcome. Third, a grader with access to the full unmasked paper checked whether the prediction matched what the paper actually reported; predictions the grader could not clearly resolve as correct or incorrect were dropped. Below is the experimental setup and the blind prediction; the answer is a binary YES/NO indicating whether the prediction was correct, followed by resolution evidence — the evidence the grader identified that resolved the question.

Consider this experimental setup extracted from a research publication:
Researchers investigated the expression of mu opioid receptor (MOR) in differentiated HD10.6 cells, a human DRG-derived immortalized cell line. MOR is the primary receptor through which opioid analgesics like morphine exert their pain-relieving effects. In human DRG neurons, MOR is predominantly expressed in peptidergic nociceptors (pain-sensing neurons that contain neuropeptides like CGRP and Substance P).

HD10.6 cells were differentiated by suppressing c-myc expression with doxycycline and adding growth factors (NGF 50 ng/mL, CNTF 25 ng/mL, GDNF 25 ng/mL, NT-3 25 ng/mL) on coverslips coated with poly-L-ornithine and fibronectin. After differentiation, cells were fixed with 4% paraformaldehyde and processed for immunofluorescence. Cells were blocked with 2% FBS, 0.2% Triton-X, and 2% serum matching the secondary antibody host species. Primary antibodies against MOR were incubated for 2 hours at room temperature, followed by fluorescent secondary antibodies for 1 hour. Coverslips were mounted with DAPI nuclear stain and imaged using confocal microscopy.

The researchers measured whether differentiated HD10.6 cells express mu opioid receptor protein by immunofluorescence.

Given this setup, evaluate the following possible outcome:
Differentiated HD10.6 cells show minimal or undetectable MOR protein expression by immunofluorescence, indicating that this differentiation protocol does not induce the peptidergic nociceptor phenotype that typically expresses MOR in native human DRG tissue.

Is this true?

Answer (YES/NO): NO